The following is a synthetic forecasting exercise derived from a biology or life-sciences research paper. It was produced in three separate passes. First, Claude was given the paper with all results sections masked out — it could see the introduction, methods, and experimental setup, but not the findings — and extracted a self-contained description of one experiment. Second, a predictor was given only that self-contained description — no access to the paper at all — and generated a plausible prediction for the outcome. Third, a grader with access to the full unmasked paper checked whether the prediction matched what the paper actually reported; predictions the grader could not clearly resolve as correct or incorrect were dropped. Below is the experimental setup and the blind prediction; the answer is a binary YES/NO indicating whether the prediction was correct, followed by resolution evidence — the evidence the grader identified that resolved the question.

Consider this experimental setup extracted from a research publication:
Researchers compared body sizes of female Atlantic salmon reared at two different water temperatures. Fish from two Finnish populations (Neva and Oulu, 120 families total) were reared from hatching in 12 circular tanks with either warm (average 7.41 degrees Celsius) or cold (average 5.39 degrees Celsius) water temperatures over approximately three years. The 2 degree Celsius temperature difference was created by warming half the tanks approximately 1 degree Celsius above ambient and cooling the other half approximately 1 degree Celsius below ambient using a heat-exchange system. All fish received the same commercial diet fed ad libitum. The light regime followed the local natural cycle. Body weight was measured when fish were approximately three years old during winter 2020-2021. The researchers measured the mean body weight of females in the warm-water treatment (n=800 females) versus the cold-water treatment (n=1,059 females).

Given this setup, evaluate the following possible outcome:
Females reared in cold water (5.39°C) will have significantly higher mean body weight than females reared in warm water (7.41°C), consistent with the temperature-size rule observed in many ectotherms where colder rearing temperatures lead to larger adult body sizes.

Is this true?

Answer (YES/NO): NO